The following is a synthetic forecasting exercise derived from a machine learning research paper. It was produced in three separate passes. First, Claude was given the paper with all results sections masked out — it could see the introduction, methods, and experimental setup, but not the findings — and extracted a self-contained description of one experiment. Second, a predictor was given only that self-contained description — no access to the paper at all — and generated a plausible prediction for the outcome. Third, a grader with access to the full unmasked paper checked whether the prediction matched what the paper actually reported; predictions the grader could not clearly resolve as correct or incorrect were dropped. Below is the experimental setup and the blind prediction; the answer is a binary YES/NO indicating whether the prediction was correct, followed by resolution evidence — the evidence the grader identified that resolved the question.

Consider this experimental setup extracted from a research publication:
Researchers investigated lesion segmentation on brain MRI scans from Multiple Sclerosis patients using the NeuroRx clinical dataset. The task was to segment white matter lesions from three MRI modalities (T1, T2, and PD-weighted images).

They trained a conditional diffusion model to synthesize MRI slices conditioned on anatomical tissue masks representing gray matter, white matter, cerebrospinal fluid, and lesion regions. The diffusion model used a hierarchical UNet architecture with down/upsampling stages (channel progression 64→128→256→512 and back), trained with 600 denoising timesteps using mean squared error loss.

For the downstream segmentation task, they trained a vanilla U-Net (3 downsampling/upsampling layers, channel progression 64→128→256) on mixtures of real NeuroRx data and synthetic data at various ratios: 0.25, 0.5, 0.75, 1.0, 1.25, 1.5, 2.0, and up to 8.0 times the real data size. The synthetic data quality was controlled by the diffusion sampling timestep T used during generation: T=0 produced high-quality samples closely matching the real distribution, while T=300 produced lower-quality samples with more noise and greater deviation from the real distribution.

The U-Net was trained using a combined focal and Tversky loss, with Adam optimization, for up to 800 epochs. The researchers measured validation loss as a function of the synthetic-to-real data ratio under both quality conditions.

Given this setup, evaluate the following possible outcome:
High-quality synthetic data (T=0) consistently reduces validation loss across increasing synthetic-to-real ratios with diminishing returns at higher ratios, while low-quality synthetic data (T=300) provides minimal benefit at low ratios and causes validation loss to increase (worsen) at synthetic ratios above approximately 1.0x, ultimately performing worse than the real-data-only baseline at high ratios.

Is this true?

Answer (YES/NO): NO